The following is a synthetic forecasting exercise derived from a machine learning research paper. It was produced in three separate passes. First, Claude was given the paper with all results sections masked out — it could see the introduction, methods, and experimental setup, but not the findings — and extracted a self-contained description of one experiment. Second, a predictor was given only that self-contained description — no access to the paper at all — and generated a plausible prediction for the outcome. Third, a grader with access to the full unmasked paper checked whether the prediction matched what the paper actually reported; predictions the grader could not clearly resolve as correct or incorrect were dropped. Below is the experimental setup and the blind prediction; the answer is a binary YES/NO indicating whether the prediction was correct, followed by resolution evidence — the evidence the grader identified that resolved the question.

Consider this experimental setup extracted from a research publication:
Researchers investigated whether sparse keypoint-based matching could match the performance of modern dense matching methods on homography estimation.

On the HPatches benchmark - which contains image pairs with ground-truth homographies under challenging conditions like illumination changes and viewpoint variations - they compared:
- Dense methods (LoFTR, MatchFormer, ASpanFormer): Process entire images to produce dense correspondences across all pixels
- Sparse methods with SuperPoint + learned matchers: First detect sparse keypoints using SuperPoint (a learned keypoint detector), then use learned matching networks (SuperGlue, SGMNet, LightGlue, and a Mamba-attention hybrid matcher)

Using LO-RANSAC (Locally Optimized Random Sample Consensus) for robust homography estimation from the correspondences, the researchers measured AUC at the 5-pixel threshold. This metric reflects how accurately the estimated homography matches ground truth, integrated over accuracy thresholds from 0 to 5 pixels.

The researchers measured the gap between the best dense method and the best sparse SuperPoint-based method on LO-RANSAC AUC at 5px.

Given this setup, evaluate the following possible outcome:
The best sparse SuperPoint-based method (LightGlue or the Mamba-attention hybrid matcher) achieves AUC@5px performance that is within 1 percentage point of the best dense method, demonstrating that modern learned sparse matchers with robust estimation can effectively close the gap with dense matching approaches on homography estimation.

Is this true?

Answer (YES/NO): YES